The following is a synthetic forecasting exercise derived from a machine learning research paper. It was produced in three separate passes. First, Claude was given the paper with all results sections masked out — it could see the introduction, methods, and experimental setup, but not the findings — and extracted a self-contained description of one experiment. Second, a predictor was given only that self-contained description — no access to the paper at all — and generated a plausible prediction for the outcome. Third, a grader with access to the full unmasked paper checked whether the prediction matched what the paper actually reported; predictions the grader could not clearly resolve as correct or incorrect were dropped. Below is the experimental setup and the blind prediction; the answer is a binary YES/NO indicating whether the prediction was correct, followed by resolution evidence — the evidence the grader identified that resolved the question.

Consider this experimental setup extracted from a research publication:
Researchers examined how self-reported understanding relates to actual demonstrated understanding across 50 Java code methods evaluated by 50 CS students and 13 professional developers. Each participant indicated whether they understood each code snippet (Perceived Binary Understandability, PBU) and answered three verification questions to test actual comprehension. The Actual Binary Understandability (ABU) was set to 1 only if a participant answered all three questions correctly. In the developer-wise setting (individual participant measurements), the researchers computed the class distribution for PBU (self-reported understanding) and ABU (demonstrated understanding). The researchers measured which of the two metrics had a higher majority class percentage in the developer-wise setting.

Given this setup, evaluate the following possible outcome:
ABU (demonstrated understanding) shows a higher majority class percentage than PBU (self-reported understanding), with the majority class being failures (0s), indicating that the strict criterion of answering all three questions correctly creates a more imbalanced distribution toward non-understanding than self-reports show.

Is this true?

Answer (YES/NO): YES